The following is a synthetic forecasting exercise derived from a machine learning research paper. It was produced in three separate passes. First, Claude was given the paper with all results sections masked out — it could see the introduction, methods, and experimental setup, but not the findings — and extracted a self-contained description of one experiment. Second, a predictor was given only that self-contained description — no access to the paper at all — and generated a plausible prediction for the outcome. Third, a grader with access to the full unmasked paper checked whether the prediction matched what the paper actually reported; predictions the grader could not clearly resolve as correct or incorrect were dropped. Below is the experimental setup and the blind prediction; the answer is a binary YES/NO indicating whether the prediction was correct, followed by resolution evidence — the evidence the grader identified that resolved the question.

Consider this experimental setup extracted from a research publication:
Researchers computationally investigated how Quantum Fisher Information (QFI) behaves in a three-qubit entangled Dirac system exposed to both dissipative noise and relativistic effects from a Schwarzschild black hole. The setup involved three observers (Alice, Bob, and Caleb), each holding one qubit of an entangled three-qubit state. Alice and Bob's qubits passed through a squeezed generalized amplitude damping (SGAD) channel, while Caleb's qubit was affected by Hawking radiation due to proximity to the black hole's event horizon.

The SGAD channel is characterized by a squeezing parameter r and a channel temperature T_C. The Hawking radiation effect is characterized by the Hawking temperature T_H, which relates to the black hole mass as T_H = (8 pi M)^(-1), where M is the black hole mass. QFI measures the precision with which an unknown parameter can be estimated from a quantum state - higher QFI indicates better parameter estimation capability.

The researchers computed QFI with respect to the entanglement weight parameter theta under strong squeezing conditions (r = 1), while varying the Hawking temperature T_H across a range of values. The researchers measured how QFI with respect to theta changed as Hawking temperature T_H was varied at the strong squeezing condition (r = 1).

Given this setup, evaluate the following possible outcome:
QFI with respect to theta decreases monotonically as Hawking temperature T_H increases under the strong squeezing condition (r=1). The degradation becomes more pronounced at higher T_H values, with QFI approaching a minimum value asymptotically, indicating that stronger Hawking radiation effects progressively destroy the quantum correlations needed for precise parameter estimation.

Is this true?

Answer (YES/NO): NO